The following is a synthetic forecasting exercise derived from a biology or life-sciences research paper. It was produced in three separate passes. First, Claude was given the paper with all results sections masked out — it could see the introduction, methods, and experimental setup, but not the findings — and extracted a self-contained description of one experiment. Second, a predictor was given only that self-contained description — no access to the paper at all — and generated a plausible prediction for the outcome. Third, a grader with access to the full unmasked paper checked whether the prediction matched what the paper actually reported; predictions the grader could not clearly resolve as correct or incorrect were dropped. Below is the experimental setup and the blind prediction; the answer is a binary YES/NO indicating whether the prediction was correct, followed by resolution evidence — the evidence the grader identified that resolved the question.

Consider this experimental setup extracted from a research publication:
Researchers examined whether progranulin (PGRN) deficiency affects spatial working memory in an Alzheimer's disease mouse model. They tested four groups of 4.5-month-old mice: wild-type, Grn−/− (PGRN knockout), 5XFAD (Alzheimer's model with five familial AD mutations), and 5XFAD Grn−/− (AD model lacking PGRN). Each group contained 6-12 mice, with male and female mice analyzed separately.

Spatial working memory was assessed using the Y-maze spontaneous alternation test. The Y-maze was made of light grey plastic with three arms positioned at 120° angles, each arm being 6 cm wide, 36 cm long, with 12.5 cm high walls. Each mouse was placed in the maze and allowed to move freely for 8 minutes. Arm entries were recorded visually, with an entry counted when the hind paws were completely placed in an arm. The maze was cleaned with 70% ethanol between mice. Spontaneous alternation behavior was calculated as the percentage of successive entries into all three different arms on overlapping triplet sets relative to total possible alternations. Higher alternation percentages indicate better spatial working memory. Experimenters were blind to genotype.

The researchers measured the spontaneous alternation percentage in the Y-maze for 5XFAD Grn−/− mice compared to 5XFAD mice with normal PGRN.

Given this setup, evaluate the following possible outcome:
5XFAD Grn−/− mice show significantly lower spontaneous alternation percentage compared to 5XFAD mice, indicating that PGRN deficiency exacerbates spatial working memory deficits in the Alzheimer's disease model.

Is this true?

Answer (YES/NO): NO